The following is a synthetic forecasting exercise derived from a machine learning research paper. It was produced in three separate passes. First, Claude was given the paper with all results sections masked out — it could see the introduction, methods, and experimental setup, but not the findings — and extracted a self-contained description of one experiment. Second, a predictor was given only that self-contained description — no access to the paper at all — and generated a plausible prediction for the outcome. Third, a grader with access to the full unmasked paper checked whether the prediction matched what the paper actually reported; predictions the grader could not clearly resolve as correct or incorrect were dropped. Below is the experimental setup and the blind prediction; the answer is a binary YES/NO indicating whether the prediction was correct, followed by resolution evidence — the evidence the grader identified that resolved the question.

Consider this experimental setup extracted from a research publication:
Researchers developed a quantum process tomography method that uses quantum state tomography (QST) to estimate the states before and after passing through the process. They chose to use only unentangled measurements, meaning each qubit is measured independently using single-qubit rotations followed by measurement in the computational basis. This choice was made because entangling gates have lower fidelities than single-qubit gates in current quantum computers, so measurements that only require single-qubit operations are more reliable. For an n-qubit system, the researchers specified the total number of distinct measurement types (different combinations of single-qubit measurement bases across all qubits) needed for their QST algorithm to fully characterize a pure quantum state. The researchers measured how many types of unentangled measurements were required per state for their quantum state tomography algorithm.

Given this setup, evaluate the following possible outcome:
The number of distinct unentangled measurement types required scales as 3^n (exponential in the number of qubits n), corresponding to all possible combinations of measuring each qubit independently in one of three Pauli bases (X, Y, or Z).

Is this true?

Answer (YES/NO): NO